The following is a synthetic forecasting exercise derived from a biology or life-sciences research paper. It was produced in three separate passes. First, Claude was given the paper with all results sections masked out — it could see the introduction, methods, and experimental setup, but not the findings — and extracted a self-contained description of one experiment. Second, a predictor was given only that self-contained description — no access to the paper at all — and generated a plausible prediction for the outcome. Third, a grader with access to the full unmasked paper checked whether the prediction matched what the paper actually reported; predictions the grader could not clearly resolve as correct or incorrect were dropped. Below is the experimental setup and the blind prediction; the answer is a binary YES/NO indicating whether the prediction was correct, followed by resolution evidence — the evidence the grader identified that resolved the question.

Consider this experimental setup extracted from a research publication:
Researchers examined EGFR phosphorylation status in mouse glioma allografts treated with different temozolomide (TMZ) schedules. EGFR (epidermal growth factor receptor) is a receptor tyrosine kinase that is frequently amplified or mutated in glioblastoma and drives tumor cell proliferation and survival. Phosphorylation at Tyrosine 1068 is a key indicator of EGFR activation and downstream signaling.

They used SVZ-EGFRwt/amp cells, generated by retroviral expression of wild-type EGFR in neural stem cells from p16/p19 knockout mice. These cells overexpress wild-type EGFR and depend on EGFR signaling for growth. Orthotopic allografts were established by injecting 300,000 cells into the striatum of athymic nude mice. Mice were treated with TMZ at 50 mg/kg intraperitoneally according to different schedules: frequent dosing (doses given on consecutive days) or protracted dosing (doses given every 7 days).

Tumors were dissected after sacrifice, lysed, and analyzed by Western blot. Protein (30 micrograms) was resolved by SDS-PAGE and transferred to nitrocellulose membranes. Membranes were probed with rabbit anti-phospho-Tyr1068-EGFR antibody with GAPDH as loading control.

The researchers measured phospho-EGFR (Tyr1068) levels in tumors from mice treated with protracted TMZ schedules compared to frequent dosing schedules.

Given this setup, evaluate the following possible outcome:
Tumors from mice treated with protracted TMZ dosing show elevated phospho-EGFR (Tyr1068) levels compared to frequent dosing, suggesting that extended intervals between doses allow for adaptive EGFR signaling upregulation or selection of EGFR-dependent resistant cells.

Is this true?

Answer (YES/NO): NO